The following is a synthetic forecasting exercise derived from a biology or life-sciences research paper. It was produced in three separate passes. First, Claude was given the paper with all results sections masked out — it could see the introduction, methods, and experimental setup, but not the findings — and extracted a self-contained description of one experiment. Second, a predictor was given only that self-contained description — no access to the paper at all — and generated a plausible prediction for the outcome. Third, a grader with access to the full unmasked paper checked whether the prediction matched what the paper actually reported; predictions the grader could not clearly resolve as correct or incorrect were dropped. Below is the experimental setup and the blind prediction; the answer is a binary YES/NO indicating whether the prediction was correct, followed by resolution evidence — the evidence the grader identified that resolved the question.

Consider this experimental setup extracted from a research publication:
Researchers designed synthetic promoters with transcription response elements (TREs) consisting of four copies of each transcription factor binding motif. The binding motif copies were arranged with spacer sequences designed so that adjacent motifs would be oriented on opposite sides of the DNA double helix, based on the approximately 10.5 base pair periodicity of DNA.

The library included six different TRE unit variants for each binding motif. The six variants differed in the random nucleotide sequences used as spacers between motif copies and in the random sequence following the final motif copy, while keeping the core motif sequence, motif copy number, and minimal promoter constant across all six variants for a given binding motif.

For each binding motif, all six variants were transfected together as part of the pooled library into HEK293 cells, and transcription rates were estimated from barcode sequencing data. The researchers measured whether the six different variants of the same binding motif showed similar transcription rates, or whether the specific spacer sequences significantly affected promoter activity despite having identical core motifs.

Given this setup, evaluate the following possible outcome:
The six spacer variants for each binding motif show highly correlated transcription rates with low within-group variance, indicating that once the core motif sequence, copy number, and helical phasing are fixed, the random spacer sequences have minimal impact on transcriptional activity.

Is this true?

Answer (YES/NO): YES